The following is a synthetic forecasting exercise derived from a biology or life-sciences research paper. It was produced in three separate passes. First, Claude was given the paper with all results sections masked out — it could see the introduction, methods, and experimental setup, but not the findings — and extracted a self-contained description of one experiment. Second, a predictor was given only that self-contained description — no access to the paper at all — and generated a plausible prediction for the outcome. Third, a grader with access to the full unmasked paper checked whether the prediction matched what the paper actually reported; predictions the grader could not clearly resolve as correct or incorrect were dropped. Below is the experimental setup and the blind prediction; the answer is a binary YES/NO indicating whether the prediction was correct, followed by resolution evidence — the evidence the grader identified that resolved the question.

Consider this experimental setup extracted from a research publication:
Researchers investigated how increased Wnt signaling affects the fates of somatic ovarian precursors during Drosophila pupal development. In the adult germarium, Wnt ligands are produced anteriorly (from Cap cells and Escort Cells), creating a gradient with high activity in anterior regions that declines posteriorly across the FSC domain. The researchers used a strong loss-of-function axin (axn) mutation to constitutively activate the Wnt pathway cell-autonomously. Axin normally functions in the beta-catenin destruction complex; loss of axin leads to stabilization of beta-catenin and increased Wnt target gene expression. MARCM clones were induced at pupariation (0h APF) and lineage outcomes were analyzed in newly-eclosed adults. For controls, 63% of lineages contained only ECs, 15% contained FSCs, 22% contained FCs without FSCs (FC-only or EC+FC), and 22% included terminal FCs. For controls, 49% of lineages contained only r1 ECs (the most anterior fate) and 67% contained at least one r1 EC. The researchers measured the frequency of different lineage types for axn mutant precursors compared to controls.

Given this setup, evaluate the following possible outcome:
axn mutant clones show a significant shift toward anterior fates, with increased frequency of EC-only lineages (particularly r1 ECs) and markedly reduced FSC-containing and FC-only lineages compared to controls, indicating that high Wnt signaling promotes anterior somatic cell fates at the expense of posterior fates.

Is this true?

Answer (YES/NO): YES